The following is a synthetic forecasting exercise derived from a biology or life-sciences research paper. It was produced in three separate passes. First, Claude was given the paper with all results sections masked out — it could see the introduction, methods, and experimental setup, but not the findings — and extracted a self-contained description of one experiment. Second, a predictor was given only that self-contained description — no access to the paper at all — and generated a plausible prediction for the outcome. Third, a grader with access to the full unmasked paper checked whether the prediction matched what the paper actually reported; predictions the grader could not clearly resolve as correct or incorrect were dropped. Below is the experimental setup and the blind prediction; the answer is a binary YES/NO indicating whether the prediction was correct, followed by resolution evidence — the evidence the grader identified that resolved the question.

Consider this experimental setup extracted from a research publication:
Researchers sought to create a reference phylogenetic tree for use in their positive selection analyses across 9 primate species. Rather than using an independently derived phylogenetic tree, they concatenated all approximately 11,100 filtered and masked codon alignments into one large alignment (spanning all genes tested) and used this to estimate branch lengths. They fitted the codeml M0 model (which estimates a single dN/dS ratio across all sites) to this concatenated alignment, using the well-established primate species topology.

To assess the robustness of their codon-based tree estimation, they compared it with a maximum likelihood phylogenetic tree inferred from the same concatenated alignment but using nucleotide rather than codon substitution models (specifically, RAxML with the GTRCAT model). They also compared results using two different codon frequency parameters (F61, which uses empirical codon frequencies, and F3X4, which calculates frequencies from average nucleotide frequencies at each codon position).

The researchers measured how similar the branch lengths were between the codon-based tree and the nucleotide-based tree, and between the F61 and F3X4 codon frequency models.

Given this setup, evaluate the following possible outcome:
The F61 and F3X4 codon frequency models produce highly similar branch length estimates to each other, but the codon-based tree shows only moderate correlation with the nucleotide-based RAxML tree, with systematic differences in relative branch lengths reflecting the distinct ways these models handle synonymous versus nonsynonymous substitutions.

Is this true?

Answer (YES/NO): NO